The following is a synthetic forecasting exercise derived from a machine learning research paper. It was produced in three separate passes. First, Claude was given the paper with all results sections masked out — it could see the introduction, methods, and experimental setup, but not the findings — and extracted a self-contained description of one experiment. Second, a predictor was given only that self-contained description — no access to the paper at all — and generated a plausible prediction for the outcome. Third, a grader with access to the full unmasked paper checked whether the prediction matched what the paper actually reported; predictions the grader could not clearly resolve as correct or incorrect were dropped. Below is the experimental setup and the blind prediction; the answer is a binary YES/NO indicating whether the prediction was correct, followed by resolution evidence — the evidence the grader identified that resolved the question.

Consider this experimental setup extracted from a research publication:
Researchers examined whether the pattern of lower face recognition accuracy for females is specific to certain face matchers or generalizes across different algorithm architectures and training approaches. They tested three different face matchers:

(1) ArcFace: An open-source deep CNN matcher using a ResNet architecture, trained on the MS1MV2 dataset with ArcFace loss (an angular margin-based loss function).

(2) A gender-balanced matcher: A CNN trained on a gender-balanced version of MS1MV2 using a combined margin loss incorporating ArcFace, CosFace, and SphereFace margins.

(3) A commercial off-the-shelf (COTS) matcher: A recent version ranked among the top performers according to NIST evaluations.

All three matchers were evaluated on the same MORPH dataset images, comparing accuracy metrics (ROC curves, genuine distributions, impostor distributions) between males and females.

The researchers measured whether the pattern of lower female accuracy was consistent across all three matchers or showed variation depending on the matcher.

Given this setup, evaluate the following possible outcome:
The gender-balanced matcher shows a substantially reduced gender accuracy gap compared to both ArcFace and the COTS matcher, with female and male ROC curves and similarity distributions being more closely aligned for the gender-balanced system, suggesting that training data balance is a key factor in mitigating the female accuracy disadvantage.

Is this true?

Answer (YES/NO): NO